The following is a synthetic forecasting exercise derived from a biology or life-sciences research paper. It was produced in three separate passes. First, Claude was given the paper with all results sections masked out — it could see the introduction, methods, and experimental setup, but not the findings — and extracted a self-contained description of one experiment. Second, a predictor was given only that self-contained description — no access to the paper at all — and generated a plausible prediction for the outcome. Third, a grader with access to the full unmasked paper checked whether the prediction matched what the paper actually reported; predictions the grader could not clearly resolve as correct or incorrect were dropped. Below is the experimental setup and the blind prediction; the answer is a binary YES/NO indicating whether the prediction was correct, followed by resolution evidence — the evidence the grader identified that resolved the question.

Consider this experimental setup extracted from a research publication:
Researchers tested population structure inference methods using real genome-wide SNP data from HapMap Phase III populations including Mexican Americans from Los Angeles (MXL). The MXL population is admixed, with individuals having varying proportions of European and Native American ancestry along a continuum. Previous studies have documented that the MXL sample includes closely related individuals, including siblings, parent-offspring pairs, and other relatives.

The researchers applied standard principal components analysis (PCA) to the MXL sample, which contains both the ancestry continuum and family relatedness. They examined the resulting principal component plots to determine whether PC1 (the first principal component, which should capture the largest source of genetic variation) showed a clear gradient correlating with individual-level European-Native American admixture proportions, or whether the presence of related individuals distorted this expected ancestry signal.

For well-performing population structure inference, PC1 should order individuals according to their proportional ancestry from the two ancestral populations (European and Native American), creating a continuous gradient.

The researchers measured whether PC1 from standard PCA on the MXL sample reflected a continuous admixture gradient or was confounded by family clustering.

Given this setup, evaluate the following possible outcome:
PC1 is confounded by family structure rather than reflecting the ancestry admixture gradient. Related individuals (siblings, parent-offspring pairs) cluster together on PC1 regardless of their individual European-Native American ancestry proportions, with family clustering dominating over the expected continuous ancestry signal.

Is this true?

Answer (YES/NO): YES